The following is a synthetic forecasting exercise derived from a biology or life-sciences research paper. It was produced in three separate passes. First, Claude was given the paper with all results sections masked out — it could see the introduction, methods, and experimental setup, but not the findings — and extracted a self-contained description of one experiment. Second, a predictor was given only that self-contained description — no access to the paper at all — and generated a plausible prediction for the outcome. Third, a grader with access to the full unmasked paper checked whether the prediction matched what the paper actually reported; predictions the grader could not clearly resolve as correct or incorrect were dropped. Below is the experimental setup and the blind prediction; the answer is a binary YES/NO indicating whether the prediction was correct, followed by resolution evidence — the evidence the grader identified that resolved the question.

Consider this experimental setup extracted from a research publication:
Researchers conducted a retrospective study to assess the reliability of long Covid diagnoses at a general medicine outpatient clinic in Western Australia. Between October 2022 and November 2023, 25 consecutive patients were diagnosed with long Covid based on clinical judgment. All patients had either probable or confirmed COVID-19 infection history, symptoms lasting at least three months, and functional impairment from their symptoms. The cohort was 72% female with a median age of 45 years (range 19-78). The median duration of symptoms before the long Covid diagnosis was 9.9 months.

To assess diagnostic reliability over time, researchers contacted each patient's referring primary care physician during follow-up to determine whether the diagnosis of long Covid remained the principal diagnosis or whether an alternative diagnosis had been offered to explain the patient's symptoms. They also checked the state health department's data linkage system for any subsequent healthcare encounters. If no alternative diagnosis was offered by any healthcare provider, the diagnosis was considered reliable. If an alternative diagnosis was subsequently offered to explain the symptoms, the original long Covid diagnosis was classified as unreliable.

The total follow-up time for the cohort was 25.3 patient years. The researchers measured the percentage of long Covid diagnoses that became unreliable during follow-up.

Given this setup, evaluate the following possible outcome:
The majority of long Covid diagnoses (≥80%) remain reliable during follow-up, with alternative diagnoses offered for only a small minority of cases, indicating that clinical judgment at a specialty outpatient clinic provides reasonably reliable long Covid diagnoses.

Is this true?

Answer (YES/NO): NO